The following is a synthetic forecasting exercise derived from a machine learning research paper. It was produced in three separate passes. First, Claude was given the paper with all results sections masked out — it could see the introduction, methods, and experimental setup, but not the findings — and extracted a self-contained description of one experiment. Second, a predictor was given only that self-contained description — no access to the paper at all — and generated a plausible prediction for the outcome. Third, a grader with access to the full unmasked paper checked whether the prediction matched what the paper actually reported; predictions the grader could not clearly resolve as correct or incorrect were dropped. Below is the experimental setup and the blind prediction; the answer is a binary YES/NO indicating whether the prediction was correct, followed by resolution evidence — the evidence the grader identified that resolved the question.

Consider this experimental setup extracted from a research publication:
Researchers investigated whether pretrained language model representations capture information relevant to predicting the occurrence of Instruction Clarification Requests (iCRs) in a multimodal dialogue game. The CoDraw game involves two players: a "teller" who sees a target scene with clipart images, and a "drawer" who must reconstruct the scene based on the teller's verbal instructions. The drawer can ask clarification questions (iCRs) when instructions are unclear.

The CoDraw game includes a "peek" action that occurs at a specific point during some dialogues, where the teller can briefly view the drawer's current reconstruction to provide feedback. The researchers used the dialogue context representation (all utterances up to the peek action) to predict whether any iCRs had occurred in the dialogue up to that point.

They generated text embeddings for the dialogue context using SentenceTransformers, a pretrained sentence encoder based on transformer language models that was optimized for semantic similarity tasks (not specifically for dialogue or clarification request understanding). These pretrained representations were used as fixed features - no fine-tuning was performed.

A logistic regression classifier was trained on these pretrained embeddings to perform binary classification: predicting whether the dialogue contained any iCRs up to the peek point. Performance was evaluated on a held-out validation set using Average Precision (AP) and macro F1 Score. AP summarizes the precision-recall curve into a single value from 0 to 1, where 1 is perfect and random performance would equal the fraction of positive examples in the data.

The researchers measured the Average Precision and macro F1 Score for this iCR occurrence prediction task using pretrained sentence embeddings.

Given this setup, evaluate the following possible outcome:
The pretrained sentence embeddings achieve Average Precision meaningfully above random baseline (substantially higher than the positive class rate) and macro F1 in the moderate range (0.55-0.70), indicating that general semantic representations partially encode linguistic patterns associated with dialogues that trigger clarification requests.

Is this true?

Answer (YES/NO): NO